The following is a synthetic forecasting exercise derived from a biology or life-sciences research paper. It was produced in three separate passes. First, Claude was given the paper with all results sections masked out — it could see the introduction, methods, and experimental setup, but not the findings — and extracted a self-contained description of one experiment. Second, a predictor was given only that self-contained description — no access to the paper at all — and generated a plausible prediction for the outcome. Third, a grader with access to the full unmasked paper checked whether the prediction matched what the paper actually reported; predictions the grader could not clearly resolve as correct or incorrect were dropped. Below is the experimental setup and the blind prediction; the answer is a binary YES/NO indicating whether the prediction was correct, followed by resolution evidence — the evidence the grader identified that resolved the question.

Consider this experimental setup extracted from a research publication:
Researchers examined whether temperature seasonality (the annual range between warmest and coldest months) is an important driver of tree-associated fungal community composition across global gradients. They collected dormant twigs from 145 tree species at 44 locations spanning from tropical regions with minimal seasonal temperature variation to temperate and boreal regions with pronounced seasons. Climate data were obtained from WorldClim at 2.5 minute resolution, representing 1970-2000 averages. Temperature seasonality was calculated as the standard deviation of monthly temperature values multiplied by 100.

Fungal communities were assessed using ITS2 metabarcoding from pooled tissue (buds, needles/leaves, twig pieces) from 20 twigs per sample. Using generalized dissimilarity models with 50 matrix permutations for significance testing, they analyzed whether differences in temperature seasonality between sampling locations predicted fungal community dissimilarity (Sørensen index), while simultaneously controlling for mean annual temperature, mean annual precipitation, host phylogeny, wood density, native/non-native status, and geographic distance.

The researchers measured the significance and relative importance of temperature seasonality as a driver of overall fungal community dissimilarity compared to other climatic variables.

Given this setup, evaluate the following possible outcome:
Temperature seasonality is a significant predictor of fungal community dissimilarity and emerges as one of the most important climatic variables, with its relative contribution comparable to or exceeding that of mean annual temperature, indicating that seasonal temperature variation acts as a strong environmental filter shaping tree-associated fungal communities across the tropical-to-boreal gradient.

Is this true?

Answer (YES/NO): NO